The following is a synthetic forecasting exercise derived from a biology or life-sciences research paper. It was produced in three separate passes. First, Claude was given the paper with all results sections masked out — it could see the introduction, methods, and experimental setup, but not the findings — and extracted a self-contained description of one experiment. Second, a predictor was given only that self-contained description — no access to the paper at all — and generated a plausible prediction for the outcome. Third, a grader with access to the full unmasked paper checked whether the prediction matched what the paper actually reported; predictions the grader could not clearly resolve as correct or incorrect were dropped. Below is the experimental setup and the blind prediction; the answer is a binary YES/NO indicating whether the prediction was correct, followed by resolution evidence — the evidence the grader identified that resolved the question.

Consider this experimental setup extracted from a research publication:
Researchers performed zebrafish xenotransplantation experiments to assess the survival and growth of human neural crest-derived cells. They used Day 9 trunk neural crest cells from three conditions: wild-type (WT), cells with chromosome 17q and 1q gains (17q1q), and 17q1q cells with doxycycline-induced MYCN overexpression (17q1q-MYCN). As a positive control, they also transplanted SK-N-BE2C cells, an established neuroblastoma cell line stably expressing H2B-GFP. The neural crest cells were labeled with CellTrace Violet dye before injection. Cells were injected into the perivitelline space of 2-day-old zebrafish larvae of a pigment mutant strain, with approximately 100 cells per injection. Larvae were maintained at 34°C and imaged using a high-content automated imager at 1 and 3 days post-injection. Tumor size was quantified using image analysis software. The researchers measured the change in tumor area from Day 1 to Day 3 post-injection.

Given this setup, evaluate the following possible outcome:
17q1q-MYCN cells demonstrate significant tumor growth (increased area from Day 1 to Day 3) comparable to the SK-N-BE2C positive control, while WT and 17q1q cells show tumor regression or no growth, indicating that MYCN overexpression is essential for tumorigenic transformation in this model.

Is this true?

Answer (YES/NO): NO